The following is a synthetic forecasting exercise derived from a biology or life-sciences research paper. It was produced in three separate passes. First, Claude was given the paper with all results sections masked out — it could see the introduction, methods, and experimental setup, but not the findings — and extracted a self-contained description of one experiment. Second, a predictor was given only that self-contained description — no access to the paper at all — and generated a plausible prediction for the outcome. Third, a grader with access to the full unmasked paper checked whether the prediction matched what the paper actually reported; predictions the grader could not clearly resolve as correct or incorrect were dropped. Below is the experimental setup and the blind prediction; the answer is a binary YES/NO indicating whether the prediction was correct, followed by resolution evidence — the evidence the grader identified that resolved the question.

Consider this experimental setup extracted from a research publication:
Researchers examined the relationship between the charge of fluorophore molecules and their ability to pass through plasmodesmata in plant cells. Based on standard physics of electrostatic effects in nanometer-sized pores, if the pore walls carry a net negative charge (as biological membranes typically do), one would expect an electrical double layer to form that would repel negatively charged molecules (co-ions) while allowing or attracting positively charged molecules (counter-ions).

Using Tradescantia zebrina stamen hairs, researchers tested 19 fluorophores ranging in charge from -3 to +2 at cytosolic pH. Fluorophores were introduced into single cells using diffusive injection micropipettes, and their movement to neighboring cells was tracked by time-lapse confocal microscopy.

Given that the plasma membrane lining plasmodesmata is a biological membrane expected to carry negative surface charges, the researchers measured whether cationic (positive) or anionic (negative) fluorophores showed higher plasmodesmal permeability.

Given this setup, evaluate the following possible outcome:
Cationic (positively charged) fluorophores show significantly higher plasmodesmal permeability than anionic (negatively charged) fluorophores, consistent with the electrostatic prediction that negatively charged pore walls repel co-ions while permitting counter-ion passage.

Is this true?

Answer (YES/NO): NO